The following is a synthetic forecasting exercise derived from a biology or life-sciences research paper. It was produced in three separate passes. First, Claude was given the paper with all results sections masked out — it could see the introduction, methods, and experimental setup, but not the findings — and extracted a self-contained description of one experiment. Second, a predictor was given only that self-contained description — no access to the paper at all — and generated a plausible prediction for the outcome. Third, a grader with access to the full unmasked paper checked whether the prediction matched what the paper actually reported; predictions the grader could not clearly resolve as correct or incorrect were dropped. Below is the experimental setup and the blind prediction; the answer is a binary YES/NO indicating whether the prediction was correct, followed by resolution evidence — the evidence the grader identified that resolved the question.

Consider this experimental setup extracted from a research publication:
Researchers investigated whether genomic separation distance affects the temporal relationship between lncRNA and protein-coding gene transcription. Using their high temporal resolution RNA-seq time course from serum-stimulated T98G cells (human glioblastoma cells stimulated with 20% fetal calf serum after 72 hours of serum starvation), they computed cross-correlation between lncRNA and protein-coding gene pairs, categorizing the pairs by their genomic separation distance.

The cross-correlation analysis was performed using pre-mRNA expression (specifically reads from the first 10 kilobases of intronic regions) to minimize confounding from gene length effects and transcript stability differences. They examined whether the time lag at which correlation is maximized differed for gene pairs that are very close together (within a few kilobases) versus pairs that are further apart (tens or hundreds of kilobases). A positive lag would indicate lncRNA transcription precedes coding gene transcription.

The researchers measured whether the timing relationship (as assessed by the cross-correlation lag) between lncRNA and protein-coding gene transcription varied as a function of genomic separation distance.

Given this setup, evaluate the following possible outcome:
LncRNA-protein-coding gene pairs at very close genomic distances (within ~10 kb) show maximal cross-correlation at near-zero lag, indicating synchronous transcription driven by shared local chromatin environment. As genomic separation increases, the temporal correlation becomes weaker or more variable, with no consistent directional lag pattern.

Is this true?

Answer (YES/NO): NO